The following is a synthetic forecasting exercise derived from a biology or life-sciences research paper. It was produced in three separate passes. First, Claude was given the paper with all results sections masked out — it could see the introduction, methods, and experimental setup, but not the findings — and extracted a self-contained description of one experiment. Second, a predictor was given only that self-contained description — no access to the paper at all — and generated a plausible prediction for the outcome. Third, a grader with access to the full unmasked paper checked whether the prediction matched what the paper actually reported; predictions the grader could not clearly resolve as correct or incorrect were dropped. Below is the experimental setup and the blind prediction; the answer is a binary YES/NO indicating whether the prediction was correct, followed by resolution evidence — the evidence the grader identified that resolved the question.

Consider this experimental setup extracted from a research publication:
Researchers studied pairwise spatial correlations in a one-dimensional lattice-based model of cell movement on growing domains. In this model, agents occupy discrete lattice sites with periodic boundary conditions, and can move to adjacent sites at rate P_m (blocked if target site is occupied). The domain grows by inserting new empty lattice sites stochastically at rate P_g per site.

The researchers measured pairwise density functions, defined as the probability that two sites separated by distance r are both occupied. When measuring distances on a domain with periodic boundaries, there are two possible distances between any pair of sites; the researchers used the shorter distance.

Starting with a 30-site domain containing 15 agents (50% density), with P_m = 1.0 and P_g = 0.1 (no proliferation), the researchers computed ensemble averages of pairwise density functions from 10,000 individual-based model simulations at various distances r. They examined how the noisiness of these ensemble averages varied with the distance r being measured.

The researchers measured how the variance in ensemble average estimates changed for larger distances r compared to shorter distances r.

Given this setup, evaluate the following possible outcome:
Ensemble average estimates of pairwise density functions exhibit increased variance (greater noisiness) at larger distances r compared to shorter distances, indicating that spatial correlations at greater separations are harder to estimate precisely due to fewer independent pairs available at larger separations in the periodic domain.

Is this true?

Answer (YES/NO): YES